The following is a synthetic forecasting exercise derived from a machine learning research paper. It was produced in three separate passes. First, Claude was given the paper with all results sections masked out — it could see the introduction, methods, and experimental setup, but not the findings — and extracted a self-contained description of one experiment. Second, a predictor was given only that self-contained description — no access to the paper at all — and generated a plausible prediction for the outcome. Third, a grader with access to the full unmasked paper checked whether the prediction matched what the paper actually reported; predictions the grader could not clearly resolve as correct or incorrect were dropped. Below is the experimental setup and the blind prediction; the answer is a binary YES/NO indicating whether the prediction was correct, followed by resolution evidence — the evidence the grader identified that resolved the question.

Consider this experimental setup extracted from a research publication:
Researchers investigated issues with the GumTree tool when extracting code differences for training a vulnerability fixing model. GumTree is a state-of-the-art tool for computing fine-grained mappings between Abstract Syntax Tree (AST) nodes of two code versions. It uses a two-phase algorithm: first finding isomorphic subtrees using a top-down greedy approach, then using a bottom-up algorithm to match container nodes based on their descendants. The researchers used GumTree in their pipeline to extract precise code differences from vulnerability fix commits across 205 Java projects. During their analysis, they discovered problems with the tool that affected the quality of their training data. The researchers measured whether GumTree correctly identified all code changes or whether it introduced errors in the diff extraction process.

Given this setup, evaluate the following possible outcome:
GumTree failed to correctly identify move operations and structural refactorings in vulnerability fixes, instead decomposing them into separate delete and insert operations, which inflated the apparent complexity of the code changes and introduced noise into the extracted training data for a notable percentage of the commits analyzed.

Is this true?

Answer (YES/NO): NO